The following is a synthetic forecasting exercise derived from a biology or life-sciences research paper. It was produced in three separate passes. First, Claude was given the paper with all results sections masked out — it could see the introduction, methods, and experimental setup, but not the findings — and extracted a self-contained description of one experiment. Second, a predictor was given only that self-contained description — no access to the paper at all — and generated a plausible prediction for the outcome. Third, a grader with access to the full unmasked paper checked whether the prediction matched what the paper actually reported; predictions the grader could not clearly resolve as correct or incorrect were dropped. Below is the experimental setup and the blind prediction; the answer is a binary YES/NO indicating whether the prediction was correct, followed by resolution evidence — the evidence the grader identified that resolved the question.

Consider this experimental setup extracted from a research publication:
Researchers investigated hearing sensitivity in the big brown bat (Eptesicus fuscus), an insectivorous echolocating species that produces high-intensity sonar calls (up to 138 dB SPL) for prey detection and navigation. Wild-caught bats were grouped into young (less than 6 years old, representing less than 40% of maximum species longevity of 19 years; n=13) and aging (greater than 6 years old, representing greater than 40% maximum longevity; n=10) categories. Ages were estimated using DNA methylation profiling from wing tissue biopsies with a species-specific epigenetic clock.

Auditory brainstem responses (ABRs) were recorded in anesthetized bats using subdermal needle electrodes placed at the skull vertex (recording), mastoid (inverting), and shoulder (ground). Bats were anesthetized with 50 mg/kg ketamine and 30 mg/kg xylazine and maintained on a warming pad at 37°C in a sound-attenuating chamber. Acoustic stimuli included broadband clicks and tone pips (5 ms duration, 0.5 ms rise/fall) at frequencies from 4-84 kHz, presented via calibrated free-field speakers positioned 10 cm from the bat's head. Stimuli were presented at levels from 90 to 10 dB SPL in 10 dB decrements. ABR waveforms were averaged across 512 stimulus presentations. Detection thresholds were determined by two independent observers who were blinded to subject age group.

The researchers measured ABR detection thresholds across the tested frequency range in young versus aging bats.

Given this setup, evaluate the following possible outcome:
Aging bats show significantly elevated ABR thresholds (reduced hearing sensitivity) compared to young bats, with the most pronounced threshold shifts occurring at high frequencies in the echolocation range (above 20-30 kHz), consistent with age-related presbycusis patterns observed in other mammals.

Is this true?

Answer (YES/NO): NO